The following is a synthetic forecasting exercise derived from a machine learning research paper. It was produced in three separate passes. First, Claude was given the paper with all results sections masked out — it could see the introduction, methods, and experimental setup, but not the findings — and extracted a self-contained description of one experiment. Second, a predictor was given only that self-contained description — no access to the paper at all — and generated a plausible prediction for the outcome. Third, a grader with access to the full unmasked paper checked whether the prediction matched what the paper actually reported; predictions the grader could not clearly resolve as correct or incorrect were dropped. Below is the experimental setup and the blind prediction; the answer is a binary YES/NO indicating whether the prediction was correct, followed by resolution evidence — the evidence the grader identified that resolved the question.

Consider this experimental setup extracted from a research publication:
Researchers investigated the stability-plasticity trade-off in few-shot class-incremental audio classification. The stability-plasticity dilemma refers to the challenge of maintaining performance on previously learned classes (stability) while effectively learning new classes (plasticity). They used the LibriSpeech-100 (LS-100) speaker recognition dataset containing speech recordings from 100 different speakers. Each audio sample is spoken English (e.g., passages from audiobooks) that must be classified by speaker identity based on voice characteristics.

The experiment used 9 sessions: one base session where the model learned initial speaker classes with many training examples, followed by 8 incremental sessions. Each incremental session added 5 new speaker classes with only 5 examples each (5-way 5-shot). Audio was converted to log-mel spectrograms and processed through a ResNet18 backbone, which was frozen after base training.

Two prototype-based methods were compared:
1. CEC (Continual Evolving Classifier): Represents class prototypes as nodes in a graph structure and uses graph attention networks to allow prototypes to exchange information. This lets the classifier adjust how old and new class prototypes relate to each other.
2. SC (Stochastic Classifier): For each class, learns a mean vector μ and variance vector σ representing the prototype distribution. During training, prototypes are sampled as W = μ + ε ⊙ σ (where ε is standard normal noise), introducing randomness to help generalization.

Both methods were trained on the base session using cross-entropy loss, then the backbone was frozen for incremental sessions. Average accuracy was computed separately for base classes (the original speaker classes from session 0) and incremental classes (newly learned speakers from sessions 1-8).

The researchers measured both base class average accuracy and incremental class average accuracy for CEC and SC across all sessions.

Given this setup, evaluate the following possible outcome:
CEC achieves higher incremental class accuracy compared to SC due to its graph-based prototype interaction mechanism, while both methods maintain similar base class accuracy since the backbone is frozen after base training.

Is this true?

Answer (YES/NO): NO